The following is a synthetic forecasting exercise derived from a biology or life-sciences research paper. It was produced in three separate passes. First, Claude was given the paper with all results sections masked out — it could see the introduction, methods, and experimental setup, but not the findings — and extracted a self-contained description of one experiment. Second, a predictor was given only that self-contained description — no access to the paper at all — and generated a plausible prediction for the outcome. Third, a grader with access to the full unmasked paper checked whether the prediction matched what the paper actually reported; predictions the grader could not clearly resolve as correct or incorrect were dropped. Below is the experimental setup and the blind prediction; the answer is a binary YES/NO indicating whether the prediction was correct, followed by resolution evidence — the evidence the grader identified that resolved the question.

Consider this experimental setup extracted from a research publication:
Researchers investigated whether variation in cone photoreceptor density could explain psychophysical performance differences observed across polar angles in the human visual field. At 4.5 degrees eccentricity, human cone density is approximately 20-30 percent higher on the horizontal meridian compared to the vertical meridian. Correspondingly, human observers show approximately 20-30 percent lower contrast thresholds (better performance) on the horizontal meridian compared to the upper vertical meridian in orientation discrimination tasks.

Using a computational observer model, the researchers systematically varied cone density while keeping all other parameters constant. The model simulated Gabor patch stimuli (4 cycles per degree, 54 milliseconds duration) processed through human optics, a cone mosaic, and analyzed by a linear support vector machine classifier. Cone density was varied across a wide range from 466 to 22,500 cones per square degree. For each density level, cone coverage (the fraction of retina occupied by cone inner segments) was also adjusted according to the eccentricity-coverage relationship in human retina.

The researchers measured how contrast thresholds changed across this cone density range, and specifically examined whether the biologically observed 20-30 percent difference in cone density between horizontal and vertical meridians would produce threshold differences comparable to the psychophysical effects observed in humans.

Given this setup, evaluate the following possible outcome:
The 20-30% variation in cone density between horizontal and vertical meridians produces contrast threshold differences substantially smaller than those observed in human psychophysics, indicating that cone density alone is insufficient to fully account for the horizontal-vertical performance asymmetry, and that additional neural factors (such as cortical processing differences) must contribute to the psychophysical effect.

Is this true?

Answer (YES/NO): YES